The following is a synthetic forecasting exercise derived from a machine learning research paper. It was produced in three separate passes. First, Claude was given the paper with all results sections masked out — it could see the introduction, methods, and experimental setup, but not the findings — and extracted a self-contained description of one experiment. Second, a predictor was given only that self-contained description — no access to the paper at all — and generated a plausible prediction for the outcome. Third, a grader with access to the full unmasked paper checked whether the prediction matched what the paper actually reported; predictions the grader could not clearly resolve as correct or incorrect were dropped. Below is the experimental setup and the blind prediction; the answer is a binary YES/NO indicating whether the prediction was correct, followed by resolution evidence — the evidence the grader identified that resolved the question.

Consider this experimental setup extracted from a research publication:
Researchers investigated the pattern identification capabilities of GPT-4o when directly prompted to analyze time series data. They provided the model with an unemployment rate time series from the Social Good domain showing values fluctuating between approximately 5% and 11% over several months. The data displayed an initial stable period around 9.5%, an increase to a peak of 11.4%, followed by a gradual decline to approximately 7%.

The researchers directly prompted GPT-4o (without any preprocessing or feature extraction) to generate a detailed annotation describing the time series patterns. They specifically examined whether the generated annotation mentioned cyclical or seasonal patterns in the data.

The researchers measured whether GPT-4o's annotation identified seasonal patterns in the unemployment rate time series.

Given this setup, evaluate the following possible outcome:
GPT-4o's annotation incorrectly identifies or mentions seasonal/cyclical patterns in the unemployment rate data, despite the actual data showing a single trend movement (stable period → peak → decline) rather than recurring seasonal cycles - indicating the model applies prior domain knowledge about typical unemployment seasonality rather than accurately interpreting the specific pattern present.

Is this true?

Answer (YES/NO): NO